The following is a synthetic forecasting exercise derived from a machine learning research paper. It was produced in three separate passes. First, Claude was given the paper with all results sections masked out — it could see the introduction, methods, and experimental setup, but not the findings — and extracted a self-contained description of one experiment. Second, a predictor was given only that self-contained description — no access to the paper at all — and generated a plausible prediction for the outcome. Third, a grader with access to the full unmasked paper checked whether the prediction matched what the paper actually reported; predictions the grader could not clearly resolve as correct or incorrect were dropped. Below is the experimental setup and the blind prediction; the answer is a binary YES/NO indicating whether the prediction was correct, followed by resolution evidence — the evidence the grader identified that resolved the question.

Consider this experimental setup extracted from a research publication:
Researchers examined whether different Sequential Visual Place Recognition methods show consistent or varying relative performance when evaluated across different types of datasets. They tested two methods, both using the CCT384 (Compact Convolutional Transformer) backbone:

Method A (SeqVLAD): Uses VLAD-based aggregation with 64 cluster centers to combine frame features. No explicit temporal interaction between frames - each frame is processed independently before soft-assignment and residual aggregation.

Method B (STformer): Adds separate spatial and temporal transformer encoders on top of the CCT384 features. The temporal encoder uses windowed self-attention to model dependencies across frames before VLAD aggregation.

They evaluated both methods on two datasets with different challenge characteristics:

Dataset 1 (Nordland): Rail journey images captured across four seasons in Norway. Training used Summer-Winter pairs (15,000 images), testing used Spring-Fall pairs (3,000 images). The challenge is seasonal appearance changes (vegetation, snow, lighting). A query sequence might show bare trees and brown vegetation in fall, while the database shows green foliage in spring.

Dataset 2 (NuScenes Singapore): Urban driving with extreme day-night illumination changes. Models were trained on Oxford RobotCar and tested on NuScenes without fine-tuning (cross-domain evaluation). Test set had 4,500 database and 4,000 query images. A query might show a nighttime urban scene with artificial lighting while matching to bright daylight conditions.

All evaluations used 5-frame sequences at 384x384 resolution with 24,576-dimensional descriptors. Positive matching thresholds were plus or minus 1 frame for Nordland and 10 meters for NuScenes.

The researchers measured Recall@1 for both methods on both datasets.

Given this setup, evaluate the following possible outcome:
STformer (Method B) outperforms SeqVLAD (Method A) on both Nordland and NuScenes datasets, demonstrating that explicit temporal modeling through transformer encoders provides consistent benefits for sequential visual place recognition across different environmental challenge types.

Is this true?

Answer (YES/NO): YES